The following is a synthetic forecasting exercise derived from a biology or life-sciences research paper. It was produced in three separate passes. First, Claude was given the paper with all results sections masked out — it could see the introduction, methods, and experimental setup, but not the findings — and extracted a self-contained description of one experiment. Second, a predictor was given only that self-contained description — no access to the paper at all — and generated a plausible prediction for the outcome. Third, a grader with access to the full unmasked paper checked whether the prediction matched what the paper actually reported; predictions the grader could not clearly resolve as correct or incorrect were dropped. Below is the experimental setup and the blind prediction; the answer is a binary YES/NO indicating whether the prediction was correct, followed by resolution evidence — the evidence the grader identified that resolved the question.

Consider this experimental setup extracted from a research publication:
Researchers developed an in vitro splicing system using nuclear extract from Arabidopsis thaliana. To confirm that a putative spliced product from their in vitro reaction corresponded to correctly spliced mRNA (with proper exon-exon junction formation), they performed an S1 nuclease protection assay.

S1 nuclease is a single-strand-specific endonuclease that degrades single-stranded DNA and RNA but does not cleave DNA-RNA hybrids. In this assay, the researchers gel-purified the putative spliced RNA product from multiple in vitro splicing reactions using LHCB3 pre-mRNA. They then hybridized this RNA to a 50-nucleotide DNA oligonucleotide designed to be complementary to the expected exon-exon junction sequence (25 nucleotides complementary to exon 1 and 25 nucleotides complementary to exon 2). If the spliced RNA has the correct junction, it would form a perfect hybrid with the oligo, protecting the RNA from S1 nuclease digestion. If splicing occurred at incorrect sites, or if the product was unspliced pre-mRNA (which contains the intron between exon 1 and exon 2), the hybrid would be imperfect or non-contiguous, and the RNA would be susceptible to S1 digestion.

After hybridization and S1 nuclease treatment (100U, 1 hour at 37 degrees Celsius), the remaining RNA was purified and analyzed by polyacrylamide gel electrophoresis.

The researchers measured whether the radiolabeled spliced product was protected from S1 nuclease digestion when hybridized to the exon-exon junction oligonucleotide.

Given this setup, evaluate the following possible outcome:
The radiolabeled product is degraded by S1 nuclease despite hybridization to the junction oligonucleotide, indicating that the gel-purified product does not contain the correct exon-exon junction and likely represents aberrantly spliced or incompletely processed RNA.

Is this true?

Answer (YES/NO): NO